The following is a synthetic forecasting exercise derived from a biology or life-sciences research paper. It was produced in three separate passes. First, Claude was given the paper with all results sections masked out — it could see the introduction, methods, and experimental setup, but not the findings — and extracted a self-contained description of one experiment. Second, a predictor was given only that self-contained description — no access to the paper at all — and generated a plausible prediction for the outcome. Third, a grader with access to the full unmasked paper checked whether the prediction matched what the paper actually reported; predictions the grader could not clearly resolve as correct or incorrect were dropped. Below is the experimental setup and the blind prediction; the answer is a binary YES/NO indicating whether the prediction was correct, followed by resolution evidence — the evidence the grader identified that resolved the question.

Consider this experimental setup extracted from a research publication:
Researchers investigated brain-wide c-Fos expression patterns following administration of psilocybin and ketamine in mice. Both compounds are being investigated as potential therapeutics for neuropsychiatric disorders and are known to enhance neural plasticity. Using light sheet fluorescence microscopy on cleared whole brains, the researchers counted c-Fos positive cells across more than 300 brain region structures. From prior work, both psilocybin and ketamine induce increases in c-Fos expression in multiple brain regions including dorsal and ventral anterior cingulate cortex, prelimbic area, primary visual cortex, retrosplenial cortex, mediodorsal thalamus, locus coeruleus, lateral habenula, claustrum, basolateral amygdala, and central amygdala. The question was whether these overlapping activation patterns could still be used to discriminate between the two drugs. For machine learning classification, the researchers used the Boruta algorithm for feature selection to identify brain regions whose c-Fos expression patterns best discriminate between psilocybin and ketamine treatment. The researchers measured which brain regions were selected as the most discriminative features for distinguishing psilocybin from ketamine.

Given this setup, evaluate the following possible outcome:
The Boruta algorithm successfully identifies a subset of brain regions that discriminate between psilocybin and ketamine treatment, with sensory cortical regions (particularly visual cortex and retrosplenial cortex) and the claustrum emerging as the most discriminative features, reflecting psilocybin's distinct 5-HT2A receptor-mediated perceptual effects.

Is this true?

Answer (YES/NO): NO